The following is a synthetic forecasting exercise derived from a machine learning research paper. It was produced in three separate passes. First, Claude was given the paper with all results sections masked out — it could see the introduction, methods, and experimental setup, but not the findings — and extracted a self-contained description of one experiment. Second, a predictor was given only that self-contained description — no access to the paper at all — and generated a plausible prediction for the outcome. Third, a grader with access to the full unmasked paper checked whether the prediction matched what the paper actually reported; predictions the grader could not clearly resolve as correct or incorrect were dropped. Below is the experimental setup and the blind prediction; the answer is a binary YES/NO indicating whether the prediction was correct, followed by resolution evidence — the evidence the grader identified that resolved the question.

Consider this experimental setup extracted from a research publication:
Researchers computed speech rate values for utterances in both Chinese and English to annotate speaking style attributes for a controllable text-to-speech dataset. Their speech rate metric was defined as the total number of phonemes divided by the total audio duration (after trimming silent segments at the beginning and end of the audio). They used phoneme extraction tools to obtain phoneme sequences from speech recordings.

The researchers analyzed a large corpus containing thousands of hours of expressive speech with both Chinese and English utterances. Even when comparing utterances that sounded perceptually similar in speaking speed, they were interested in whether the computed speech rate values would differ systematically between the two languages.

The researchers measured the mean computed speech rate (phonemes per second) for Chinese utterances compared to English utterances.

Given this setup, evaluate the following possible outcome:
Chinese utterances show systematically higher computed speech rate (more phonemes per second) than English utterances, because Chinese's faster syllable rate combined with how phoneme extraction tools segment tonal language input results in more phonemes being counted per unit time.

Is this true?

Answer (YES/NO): NO